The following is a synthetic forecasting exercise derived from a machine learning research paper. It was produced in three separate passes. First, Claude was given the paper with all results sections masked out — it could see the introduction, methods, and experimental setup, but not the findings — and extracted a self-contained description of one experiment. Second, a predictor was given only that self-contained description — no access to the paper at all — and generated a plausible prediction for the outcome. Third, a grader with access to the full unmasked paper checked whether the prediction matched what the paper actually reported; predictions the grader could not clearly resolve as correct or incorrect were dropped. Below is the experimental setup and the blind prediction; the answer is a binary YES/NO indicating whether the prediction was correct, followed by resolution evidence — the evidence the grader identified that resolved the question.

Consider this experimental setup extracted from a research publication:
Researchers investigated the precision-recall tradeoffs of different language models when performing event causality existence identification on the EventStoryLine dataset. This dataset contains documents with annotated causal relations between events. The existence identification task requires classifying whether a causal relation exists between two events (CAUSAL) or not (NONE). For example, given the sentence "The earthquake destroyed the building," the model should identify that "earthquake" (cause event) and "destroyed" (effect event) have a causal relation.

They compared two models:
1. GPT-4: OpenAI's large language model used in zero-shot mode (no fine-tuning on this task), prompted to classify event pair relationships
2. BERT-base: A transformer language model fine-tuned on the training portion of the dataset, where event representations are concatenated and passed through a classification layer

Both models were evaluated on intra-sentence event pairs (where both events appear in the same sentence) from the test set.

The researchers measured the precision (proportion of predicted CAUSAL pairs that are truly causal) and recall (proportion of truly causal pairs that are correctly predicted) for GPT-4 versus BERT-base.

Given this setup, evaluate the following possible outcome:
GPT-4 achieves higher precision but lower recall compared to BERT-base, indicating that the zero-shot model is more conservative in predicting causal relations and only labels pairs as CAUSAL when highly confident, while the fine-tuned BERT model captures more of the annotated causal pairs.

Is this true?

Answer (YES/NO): NO